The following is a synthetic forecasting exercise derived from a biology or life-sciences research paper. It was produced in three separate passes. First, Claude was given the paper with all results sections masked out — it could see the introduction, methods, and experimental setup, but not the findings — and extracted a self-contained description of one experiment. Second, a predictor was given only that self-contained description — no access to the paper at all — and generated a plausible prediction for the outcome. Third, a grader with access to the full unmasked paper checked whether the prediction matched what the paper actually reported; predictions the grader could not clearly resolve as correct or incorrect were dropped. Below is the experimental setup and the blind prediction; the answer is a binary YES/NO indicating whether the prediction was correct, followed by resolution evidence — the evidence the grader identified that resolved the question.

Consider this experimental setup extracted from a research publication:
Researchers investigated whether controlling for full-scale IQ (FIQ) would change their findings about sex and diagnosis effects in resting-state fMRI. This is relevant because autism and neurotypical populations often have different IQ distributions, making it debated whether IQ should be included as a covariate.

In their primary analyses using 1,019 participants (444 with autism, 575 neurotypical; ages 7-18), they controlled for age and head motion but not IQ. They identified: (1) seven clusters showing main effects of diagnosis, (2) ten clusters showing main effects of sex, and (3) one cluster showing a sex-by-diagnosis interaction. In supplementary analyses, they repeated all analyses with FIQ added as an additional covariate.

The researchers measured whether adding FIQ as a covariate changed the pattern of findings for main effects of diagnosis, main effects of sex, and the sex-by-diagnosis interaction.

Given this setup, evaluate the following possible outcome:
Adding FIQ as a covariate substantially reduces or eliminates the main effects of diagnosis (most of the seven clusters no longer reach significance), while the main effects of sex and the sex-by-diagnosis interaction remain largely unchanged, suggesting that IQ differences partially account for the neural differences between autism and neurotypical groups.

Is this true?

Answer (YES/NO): NO